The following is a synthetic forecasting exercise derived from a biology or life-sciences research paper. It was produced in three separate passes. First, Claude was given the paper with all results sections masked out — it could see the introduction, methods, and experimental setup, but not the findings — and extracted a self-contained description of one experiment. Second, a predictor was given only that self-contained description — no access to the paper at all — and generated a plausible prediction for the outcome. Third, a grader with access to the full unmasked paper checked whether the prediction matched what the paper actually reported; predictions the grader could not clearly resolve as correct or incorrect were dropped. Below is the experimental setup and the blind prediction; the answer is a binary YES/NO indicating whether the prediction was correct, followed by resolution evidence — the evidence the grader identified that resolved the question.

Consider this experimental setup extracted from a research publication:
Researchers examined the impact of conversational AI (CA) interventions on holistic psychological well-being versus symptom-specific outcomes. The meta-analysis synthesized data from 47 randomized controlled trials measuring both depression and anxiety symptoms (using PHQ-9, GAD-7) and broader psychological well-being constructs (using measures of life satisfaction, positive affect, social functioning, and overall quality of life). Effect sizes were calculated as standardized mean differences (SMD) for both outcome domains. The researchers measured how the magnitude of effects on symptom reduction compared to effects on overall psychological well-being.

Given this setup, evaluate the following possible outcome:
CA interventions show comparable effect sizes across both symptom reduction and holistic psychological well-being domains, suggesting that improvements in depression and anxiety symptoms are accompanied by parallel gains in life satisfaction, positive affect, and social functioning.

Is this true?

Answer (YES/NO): NO